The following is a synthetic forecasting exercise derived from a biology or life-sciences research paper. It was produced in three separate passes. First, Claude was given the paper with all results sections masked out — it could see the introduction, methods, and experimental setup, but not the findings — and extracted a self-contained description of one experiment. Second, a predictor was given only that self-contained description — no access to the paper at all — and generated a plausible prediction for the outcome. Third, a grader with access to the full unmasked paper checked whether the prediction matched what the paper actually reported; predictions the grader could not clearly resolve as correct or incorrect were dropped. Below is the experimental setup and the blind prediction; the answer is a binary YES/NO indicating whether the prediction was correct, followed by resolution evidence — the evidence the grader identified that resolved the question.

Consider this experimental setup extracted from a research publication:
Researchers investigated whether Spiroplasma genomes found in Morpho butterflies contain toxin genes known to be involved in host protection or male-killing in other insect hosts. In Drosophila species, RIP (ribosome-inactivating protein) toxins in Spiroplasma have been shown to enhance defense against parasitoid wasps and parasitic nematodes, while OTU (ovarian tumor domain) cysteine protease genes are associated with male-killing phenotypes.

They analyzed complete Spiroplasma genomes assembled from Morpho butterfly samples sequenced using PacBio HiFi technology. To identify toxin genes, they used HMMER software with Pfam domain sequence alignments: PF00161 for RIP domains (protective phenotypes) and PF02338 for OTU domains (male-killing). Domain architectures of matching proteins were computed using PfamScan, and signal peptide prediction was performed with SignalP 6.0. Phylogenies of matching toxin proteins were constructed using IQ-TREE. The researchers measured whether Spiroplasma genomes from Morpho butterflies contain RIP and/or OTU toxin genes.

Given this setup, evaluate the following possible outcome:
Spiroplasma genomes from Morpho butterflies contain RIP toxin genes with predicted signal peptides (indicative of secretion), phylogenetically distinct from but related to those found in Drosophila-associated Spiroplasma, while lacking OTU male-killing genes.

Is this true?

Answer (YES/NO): NO